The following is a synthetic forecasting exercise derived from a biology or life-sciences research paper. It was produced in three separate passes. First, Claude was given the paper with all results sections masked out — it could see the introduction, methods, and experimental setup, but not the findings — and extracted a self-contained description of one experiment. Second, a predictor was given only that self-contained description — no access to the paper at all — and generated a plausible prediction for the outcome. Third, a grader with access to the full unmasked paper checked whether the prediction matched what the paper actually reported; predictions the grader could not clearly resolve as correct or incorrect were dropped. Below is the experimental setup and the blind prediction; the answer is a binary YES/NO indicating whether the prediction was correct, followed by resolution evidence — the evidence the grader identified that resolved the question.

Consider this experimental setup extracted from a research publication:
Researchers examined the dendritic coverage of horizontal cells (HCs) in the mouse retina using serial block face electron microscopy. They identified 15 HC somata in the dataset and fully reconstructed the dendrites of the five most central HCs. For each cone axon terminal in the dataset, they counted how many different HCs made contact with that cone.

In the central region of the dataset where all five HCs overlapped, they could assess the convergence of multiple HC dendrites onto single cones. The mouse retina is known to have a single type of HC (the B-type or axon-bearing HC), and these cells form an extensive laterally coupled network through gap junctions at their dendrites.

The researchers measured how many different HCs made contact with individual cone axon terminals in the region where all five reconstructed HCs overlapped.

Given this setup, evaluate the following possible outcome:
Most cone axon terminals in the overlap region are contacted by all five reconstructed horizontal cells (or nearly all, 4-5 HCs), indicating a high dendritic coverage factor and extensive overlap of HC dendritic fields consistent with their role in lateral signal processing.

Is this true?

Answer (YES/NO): YES